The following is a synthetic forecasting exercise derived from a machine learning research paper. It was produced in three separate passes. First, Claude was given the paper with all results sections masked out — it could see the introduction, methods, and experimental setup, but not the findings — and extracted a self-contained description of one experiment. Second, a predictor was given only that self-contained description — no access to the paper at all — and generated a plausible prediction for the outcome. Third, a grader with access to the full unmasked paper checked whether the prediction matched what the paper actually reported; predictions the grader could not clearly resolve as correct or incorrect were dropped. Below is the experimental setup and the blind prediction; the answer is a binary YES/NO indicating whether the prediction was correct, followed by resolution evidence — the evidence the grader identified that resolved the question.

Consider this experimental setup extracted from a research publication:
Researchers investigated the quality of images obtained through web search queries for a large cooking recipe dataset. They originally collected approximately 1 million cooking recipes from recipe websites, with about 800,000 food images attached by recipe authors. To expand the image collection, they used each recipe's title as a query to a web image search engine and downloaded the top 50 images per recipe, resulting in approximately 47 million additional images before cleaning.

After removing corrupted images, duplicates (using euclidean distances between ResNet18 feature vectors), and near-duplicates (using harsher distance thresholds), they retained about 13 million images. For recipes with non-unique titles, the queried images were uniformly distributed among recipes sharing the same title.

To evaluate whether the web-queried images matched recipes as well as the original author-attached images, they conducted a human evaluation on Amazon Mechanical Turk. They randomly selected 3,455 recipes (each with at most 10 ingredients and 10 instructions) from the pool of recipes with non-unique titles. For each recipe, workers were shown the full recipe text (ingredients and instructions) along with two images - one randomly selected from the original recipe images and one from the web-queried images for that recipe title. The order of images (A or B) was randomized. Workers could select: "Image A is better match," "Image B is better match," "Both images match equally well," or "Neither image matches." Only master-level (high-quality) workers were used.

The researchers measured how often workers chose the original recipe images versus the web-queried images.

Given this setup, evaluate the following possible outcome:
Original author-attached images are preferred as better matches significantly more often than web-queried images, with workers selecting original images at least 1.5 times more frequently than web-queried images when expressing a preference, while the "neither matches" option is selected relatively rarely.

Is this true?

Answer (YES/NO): NO